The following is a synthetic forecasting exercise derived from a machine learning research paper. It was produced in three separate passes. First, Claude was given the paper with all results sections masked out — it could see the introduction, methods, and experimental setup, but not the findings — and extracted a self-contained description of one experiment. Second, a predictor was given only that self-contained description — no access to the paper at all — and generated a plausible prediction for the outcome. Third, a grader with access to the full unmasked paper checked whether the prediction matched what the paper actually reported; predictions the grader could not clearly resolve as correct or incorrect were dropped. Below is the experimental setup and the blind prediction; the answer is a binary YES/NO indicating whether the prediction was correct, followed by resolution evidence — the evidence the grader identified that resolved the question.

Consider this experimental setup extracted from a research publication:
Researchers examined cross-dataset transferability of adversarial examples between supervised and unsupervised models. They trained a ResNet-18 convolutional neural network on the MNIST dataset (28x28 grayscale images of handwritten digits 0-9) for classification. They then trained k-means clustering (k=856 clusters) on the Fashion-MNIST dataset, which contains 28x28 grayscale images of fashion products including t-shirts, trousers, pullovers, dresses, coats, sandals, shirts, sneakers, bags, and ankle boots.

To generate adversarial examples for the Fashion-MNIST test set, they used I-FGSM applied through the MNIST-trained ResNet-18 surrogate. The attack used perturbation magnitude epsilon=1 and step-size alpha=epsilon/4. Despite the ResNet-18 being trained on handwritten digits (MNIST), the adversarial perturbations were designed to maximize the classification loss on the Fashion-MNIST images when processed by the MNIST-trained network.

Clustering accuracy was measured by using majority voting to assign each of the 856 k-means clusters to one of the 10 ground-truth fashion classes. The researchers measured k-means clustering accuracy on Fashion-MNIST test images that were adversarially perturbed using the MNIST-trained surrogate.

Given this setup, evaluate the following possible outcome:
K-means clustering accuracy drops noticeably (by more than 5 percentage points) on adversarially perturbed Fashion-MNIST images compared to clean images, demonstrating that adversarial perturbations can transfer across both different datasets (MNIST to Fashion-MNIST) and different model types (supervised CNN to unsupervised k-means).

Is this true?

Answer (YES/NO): YES